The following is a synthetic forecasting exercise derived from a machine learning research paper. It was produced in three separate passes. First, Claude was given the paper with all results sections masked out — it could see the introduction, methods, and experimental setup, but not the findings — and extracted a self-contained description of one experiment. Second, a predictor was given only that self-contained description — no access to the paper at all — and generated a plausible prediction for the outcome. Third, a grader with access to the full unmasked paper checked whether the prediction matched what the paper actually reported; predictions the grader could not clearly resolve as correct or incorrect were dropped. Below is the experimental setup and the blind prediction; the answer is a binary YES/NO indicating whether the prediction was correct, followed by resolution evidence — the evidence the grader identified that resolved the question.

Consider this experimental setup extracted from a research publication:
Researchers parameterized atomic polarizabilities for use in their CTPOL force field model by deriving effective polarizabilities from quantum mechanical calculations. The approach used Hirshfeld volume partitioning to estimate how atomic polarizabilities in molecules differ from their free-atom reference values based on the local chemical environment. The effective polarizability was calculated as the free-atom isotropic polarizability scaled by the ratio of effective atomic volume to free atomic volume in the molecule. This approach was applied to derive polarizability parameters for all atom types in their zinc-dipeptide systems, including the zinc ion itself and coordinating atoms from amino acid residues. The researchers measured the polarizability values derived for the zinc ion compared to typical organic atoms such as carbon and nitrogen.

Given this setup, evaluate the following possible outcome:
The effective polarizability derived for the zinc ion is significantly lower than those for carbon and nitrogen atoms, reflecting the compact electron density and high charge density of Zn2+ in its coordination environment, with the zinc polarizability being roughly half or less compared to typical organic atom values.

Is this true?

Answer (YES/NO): NO